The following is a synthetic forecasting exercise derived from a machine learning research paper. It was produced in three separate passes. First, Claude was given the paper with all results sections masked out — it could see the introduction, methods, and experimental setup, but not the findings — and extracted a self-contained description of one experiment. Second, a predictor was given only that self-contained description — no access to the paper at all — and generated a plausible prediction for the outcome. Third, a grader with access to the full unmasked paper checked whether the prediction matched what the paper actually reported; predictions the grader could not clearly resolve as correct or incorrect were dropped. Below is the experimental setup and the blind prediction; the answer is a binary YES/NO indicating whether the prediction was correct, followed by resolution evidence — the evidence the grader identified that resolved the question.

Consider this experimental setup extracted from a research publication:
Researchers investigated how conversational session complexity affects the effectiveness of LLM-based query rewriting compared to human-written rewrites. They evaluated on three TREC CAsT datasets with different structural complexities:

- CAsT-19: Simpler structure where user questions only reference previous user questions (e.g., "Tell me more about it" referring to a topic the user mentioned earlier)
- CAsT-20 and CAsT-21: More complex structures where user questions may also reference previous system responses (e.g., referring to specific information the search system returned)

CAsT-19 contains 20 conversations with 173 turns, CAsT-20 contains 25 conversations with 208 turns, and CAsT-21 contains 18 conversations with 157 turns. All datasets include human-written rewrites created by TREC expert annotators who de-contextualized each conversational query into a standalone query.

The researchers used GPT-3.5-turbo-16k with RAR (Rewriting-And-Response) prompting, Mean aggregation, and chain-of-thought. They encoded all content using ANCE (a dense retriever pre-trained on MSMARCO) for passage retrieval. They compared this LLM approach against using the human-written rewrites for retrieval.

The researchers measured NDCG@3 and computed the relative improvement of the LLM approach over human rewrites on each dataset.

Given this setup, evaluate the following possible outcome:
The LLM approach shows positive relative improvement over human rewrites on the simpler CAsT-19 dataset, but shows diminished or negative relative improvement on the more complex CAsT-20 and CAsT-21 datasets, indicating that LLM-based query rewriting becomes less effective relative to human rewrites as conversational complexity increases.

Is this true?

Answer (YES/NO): YES